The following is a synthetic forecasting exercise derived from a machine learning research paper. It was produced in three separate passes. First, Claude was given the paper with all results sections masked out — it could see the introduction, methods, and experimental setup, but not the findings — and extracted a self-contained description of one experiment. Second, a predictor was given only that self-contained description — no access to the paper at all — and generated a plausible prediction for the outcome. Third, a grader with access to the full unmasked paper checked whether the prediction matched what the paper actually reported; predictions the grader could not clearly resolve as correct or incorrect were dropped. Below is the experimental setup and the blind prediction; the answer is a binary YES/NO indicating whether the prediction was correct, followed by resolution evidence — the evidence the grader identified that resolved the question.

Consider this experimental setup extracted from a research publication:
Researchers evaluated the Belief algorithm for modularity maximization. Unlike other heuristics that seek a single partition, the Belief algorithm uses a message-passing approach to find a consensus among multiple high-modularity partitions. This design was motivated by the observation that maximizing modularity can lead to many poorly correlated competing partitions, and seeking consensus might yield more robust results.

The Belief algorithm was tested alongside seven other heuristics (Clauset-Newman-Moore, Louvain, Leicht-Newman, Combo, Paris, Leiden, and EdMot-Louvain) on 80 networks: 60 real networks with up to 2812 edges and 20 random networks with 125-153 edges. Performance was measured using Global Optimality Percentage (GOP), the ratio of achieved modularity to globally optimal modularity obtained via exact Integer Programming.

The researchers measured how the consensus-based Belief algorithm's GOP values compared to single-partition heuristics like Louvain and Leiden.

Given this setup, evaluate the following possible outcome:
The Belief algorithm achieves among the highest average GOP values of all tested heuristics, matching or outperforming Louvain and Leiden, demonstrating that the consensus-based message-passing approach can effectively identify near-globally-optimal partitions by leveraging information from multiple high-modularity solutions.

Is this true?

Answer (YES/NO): NO